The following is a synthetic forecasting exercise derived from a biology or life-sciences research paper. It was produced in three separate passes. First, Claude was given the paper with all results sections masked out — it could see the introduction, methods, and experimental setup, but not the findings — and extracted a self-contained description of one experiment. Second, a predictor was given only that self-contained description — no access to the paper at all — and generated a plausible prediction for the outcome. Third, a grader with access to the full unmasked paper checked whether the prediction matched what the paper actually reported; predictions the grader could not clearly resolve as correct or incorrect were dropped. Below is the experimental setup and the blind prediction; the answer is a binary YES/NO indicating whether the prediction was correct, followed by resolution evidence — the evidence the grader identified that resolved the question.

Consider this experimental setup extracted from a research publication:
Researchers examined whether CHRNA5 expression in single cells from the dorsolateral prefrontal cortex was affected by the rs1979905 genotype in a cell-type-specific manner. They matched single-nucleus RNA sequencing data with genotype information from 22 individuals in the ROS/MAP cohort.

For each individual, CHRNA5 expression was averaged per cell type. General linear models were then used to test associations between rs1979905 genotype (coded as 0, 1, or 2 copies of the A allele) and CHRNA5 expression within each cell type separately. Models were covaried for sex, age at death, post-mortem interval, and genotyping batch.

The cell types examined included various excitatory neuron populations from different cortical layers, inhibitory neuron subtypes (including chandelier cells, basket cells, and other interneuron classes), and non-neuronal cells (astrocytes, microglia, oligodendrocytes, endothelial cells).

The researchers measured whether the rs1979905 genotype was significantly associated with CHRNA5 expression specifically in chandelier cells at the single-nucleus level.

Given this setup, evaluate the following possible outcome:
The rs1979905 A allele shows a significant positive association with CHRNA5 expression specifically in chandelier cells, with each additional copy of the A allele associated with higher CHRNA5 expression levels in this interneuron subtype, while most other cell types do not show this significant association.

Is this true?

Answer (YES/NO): NO